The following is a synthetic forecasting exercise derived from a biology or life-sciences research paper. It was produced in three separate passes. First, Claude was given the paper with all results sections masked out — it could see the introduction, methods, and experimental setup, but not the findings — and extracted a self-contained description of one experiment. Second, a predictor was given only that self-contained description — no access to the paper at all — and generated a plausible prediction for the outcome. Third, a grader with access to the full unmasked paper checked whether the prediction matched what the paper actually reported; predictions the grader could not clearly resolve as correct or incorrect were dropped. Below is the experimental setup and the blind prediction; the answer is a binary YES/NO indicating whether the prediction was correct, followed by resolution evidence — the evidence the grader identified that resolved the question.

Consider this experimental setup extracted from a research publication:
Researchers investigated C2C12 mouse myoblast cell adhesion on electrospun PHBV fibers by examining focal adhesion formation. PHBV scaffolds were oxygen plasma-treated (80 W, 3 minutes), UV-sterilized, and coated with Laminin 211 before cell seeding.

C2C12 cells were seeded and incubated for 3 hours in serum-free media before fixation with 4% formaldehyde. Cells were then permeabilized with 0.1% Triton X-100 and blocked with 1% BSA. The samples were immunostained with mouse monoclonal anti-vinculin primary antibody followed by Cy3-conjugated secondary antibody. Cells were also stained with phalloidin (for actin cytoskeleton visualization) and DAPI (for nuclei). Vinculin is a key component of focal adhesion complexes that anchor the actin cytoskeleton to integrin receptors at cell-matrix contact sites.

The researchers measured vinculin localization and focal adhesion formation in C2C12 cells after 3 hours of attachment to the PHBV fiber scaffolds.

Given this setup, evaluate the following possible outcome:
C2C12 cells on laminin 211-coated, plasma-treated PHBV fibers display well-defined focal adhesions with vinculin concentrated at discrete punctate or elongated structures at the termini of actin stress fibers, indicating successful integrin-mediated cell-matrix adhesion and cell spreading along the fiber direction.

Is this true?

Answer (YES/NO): YES